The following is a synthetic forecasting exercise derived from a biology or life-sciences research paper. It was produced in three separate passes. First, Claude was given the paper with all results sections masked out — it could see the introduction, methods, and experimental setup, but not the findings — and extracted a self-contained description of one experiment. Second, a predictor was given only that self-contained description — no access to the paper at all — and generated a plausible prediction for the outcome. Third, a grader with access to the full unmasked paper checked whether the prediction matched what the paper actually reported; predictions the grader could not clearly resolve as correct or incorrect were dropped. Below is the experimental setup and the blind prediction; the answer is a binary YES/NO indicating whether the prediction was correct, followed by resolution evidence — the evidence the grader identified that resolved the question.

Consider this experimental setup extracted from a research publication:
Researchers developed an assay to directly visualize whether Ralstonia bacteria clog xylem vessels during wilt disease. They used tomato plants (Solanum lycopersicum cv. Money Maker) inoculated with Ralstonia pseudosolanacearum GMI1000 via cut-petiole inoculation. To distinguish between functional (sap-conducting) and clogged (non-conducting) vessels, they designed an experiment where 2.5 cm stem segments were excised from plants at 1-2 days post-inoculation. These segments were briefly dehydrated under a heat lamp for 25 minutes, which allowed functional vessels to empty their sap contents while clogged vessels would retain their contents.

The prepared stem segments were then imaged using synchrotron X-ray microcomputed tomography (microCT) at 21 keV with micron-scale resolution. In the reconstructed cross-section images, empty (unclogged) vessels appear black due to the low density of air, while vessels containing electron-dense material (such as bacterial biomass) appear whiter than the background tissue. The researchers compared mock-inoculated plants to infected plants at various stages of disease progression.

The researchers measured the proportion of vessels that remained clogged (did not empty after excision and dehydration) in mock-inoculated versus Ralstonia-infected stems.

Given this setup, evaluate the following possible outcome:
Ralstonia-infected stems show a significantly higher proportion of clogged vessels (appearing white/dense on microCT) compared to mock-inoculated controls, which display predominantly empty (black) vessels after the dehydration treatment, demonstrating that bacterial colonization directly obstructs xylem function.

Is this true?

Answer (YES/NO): YES